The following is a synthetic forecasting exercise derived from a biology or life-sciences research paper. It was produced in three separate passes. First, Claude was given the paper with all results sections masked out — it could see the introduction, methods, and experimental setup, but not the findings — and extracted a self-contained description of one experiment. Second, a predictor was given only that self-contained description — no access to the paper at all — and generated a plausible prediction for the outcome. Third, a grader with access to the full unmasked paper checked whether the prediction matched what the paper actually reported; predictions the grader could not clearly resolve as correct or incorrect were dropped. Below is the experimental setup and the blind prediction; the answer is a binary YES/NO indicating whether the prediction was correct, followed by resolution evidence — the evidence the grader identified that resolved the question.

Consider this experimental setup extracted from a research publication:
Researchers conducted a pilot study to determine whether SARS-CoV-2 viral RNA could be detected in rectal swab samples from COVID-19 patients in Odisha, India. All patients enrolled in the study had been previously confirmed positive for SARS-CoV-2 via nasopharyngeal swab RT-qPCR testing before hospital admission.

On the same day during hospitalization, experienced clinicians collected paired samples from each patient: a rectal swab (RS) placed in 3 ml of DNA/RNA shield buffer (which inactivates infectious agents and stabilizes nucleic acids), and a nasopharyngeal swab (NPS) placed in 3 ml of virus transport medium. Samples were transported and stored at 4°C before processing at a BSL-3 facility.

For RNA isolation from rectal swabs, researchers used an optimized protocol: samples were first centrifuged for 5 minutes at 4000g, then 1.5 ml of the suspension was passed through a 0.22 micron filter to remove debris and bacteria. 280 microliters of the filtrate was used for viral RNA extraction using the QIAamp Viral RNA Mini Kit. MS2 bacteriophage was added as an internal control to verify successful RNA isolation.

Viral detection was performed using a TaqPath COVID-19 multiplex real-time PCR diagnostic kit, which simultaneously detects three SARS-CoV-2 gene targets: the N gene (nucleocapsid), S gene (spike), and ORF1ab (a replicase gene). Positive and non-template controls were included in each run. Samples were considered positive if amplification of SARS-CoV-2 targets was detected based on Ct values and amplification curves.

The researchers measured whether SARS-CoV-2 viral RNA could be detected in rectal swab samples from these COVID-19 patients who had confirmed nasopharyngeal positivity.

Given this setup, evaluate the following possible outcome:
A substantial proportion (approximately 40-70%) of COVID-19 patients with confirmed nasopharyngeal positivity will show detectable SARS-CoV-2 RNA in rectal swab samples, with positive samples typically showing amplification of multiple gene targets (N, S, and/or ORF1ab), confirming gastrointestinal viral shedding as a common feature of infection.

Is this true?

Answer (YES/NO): YES